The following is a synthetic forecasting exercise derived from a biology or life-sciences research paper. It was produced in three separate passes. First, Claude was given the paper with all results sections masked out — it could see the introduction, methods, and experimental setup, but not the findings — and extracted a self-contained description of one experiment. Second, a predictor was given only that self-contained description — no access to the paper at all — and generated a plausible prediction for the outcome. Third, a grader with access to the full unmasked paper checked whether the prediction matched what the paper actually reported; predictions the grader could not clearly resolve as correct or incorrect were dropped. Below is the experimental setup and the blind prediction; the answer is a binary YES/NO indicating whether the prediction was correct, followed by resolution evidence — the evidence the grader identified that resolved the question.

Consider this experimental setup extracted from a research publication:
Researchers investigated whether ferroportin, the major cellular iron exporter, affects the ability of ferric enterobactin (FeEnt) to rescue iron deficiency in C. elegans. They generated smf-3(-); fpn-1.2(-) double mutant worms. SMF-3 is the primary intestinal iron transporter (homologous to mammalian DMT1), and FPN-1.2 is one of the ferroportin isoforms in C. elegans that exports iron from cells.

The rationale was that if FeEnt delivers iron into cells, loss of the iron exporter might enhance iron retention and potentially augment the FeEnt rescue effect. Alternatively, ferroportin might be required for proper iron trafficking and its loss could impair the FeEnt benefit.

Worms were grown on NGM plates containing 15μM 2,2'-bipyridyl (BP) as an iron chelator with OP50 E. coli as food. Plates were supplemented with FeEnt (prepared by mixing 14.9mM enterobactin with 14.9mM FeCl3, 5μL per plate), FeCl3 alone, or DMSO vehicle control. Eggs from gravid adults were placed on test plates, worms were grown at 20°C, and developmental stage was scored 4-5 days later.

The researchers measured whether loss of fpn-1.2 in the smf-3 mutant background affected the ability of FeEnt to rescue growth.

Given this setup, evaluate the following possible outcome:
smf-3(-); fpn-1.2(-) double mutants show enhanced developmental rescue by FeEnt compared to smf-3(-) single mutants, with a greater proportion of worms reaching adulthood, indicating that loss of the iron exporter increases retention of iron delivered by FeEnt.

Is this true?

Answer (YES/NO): NO